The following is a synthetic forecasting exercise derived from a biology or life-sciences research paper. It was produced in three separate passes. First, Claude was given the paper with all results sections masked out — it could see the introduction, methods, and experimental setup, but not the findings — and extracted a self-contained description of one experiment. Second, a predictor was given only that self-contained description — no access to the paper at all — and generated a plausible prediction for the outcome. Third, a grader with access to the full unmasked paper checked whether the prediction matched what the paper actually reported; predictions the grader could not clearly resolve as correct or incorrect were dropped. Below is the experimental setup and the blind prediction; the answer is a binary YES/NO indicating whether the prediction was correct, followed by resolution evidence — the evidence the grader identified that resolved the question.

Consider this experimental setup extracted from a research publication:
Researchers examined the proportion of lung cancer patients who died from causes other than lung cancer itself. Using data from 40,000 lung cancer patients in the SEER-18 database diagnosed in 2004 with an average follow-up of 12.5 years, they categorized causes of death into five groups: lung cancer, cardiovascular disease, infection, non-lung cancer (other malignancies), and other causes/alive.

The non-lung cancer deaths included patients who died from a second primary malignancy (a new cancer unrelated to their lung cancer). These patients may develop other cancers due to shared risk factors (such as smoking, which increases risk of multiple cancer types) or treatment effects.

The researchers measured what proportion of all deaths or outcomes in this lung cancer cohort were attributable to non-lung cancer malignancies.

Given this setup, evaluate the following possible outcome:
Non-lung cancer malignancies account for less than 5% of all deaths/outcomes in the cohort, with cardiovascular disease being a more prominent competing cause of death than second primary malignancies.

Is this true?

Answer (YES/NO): NO